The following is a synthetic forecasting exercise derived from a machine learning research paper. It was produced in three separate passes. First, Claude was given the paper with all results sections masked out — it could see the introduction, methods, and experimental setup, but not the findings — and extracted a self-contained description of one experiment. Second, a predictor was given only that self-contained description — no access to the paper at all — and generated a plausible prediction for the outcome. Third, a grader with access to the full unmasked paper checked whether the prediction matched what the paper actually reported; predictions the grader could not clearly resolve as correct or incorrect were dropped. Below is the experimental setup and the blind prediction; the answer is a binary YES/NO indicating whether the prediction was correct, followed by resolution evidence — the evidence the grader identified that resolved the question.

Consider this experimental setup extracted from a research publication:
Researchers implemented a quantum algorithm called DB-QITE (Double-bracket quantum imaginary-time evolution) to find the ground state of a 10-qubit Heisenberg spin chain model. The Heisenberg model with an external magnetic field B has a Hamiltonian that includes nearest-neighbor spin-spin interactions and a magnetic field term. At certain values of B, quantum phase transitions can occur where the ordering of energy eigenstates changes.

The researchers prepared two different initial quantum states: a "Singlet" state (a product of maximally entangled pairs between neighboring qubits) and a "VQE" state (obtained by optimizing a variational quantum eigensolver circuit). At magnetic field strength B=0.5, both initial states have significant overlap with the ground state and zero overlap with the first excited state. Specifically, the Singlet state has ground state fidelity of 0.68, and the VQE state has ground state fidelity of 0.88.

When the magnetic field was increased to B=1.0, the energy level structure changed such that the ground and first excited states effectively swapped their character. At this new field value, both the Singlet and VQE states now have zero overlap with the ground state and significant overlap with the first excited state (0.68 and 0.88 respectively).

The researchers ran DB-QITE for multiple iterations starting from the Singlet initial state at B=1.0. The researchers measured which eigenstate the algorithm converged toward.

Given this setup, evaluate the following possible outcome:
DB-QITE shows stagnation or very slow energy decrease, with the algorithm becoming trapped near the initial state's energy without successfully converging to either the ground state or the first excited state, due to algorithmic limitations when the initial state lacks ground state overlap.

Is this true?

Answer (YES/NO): NO